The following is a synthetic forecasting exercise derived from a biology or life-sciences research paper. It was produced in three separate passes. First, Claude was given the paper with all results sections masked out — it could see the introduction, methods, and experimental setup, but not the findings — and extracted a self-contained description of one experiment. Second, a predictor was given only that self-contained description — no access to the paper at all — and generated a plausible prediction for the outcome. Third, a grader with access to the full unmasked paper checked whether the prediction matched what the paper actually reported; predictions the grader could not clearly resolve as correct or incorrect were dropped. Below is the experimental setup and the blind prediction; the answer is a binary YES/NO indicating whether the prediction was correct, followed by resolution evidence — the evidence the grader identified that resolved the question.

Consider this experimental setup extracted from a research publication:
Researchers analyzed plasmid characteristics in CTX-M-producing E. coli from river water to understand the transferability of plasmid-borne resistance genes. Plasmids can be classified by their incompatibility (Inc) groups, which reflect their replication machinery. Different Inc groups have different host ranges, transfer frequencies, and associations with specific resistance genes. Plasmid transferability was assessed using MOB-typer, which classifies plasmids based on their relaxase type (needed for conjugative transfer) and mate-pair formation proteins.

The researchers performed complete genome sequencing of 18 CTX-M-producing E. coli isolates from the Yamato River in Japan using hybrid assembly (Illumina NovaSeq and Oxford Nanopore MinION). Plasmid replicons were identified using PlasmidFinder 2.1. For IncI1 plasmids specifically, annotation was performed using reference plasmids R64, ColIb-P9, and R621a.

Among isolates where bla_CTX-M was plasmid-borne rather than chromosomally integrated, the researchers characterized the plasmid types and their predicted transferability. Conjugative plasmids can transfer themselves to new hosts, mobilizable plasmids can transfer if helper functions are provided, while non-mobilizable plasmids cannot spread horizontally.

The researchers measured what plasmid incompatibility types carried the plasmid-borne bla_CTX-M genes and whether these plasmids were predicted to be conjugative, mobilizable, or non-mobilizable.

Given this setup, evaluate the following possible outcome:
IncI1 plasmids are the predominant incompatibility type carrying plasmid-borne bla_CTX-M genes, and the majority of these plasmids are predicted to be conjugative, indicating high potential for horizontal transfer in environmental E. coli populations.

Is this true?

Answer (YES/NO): YES